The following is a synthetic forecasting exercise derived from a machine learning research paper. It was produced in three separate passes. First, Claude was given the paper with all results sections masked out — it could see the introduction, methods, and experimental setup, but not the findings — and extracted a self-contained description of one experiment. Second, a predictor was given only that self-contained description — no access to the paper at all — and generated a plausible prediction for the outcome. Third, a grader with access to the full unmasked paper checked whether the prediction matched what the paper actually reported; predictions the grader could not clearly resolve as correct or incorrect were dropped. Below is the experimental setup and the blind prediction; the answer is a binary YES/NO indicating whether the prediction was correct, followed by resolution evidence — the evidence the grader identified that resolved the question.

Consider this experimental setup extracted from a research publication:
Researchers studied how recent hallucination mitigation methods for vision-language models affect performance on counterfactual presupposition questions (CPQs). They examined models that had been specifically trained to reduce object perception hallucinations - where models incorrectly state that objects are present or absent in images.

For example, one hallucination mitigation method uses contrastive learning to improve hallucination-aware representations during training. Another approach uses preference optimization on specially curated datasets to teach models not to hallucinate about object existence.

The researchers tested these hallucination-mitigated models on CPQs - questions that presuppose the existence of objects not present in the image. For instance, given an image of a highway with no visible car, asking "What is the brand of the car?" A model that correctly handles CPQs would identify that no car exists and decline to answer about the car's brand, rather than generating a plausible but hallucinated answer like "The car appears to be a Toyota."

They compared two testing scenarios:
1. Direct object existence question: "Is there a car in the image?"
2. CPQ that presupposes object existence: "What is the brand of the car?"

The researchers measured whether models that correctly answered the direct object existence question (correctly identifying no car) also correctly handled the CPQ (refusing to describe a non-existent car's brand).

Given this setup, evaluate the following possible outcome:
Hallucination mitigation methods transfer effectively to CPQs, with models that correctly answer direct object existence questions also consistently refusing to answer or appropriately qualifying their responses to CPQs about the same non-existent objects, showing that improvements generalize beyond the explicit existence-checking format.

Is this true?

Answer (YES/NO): NO